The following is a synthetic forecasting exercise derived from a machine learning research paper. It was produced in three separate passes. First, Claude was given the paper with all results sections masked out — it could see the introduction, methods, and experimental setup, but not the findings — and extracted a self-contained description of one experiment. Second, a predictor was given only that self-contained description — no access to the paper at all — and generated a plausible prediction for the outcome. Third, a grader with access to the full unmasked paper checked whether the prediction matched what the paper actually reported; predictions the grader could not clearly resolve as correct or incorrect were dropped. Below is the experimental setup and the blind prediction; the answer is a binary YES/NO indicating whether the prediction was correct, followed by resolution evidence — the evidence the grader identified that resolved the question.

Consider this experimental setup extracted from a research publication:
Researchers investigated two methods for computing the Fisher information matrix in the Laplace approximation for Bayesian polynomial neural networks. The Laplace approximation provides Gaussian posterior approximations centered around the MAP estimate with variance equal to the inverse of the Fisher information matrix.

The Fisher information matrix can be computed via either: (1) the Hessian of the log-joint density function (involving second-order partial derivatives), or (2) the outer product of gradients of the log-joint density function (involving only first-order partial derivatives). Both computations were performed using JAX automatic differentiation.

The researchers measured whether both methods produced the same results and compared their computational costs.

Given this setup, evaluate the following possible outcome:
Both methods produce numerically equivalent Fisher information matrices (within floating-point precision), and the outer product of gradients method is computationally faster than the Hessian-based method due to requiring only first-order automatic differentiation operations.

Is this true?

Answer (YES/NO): YES